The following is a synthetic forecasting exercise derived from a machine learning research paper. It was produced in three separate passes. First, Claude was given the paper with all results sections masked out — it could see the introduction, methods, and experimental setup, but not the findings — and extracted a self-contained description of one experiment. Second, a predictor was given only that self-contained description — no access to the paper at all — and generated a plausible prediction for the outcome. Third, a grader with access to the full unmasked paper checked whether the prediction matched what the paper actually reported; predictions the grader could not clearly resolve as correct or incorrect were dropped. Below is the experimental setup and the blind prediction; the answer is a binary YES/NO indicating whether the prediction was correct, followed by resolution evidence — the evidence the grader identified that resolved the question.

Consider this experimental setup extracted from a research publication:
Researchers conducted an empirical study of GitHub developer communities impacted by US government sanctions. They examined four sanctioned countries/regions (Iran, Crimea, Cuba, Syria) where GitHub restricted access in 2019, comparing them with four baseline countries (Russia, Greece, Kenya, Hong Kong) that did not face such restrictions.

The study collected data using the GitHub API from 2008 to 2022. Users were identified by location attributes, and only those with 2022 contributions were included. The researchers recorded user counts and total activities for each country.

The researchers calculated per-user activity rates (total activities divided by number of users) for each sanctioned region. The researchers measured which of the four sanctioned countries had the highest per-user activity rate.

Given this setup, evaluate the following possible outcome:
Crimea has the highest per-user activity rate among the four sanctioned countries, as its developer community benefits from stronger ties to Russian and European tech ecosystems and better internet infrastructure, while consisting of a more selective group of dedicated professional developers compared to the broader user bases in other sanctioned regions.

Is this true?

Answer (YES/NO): NO